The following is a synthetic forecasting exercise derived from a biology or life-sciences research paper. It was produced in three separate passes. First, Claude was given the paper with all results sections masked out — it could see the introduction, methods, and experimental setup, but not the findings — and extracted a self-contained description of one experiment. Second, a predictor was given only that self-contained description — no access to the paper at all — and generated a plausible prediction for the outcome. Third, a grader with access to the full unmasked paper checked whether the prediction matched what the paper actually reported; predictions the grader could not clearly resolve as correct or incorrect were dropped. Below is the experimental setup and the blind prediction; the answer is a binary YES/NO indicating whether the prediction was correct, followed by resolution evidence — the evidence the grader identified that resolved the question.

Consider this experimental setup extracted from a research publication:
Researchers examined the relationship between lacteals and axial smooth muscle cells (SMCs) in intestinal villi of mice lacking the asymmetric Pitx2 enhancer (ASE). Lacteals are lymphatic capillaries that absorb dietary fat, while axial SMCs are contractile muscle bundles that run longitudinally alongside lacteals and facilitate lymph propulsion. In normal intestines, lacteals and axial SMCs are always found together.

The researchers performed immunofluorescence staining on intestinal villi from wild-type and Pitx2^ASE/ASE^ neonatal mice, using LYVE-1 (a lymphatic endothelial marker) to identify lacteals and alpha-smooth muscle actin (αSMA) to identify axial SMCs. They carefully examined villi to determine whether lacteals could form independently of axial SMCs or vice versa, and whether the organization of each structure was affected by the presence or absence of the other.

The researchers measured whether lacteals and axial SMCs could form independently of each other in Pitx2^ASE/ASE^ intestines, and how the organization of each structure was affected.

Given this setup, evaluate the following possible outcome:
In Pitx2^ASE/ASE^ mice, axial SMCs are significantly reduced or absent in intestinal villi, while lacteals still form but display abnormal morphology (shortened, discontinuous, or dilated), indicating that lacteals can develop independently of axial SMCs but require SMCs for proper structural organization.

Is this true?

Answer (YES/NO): NO